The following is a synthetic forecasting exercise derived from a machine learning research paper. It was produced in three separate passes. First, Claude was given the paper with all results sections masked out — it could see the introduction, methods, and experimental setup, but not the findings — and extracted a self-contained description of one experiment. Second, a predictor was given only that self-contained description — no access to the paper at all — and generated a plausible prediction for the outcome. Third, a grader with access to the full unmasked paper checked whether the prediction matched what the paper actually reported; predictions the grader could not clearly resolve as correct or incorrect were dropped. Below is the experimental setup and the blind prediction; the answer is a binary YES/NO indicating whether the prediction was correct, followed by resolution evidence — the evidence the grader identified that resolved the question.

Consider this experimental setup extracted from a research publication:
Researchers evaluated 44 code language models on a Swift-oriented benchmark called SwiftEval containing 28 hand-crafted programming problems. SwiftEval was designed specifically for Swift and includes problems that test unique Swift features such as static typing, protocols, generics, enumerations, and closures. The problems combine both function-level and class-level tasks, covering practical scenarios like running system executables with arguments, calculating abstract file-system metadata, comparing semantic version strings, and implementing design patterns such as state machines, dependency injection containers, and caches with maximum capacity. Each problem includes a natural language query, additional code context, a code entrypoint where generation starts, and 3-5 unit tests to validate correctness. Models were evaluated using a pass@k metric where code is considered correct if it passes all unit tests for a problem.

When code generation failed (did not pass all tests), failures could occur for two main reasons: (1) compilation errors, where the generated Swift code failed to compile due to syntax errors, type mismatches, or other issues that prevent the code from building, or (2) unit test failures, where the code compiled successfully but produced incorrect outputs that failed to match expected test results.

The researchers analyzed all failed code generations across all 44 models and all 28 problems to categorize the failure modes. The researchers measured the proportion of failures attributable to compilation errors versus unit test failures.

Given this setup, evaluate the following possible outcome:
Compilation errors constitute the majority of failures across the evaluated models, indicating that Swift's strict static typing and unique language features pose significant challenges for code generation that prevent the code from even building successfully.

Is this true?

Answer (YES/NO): YES